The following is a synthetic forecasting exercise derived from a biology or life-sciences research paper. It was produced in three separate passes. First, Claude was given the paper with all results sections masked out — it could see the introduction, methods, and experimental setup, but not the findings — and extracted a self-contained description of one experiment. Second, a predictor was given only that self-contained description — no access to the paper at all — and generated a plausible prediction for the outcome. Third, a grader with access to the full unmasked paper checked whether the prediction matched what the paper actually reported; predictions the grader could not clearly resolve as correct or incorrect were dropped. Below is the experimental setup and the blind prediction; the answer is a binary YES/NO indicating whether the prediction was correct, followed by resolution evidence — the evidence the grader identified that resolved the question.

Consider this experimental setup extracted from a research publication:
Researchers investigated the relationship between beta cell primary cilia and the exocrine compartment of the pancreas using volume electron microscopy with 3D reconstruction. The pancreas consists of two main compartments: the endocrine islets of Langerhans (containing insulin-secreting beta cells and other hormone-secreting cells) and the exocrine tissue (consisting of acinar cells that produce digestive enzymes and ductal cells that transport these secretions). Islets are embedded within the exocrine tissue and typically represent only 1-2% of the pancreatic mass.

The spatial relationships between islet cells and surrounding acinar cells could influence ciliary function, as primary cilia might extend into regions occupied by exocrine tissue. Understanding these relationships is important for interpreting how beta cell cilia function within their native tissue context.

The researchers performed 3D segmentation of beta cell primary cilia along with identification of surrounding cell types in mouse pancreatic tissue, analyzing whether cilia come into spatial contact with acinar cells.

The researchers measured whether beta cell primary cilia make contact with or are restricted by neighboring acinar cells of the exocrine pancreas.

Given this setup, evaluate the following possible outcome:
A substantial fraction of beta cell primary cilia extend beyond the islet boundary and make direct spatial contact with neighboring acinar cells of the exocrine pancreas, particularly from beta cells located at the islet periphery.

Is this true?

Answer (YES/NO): NO